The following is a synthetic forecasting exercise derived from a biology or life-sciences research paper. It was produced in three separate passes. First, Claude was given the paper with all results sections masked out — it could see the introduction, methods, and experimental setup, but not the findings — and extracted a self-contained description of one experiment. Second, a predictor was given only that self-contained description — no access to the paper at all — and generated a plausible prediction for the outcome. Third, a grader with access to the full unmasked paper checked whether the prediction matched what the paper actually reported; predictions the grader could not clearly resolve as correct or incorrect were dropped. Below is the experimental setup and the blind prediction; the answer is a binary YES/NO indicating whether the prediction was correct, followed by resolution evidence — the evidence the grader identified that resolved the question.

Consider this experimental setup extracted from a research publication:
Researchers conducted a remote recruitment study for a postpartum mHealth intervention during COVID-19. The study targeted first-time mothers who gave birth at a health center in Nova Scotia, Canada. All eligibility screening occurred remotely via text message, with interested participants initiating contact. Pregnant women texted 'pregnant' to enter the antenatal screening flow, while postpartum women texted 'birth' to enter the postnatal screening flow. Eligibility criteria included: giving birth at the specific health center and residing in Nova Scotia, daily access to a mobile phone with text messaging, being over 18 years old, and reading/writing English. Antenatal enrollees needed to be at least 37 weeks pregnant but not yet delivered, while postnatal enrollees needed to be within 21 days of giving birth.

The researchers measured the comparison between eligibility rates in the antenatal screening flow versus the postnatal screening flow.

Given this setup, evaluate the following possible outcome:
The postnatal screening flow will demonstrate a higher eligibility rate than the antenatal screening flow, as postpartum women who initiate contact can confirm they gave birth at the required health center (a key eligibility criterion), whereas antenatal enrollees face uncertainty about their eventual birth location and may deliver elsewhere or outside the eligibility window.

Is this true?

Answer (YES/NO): NO